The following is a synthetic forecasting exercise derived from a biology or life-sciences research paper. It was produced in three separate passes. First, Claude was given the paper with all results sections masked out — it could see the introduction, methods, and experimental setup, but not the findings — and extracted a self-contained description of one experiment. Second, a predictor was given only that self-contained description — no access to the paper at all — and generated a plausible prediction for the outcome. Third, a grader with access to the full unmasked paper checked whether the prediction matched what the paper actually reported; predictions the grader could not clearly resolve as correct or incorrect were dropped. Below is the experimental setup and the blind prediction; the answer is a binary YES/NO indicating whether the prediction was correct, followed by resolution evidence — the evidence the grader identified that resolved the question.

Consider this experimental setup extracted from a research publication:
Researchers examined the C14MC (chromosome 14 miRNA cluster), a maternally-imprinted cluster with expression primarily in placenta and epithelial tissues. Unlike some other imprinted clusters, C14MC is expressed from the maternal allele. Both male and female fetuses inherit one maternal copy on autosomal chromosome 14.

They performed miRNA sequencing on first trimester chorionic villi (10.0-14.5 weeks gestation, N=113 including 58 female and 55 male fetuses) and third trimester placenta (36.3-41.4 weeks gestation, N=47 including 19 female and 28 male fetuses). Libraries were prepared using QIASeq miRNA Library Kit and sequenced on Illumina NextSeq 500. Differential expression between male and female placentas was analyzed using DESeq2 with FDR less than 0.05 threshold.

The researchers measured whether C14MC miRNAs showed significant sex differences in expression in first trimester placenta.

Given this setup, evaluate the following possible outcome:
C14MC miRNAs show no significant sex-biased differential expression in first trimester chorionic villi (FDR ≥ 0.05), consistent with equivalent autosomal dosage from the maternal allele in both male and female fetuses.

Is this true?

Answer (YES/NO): YES